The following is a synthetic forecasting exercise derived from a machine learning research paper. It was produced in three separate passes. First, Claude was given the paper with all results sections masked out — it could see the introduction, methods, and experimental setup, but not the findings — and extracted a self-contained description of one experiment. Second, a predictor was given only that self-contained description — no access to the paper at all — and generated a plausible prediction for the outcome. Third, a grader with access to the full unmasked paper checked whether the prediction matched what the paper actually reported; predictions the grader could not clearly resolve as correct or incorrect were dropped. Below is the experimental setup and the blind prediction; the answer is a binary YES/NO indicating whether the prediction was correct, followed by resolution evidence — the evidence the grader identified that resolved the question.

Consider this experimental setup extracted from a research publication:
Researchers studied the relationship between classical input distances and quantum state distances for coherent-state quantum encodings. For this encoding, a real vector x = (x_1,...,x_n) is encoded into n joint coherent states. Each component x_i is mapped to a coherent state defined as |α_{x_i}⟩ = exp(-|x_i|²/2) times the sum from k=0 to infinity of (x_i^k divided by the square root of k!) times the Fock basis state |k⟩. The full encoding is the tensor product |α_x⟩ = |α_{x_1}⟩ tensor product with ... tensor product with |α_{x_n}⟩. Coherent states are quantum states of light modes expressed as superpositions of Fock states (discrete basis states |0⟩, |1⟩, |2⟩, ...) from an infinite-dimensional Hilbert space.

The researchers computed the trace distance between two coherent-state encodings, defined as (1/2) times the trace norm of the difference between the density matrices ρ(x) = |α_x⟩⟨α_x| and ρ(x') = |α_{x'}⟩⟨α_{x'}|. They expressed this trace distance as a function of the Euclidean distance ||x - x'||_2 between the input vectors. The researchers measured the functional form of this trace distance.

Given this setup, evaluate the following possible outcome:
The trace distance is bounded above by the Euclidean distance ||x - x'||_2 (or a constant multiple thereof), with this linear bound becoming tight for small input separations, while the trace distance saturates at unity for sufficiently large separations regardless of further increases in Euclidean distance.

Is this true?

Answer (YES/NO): NO